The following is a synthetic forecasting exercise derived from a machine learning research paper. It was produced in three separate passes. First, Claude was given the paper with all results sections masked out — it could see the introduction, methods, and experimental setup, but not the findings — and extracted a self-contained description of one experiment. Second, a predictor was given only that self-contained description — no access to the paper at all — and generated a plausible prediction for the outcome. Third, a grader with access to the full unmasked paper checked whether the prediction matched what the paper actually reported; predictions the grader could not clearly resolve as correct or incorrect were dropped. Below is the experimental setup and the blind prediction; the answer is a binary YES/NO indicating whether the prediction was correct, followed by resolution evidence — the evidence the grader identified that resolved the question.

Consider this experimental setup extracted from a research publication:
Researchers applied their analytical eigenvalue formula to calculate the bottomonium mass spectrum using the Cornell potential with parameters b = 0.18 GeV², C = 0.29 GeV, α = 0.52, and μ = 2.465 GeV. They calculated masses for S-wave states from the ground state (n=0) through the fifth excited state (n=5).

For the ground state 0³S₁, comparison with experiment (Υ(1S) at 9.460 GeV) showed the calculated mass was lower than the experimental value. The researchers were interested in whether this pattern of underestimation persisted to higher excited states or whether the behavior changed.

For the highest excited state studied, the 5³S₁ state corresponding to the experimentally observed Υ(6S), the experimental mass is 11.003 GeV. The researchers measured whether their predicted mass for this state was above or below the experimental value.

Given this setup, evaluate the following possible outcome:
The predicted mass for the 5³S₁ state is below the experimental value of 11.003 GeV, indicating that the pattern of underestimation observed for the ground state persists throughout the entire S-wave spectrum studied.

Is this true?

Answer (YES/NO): NO